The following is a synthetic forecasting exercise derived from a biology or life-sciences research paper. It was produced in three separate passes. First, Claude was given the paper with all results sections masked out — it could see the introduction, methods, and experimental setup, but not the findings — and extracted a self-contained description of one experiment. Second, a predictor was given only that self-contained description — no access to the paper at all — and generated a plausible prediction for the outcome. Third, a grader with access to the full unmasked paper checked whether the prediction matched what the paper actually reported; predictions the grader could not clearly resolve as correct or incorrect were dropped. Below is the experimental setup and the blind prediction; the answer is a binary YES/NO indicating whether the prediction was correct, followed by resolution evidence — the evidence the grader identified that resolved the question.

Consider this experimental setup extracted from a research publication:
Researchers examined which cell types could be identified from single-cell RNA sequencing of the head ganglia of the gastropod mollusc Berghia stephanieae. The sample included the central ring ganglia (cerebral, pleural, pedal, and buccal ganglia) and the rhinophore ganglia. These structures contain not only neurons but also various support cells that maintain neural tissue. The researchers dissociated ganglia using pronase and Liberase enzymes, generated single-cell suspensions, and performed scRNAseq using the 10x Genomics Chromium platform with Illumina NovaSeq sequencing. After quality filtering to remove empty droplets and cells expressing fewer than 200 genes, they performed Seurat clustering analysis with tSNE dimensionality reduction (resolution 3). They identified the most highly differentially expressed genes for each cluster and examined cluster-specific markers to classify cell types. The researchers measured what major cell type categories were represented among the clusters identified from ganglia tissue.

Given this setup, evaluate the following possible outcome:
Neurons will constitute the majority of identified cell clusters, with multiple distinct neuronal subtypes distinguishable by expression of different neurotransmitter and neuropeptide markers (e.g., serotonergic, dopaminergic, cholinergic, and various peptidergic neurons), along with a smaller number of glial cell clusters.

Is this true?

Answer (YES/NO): YES